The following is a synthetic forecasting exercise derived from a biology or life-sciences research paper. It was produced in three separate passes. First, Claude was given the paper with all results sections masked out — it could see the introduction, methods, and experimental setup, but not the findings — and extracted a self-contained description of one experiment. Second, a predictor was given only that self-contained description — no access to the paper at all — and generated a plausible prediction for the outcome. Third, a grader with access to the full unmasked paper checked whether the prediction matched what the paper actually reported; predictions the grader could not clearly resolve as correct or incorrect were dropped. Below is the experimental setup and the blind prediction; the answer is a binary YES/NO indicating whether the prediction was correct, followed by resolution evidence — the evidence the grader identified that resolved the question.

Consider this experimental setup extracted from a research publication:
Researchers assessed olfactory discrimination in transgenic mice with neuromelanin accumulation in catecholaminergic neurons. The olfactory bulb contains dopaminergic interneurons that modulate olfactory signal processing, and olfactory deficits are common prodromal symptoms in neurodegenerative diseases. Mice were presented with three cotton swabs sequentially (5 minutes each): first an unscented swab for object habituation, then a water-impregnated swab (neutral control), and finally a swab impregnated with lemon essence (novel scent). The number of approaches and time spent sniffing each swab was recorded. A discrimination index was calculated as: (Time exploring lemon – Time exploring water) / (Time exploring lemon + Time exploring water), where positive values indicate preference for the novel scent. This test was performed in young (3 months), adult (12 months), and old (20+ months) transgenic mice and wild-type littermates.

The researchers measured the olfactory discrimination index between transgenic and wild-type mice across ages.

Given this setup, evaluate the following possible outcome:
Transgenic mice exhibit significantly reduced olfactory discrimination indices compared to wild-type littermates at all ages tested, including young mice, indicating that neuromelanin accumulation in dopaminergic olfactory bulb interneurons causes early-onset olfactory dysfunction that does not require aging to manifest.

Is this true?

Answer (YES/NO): NO